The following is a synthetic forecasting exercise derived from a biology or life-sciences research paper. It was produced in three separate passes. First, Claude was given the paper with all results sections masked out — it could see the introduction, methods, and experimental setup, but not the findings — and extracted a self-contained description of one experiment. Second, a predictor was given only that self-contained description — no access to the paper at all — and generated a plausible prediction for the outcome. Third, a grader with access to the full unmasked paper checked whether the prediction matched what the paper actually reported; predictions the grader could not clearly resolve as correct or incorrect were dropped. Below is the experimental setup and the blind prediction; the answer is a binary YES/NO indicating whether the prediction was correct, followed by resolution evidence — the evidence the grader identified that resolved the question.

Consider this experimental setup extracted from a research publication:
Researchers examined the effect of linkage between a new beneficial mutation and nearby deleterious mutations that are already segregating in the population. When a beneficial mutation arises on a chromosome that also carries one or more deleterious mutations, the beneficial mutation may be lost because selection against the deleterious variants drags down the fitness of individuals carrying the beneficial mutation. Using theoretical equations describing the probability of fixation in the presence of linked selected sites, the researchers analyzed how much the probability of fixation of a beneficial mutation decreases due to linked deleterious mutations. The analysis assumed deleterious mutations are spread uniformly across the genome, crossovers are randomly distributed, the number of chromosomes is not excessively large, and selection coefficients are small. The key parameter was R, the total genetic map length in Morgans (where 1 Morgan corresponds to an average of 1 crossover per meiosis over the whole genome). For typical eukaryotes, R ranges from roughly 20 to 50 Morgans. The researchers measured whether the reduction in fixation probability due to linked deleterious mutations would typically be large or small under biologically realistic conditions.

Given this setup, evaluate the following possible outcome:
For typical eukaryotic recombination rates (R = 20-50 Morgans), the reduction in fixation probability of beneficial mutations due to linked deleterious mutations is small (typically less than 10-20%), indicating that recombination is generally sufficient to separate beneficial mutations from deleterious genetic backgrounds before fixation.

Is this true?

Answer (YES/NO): YES